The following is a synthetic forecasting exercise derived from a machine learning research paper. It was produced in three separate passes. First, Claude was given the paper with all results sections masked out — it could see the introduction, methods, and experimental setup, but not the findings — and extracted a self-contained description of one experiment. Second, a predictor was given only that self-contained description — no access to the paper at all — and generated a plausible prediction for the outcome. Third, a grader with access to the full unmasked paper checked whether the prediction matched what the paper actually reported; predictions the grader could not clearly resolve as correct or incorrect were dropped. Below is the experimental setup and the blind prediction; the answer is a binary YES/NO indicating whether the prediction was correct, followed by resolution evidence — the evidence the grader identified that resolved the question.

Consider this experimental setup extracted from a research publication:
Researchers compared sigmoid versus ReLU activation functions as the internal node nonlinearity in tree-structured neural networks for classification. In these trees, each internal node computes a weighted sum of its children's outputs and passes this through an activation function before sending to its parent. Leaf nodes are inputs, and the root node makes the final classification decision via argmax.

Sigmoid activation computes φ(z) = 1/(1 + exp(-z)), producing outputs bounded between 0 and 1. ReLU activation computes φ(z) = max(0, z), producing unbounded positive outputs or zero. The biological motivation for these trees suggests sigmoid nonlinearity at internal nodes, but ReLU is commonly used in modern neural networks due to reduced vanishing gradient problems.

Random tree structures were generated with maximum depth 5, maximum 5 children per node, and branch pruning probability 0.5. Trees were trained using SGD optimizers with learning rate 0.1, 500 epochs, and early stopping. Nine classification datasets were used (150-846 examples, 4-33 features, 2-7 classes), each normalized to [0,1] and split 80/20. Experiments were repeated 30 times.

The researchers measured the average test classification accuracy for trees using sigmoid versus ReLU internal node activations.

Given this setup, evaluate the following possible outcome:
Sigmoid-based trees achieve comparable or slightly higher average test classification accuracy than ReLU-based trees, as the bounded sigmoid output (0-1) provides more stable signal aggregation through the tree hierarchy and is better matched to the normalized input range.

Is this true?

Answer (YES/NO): NO